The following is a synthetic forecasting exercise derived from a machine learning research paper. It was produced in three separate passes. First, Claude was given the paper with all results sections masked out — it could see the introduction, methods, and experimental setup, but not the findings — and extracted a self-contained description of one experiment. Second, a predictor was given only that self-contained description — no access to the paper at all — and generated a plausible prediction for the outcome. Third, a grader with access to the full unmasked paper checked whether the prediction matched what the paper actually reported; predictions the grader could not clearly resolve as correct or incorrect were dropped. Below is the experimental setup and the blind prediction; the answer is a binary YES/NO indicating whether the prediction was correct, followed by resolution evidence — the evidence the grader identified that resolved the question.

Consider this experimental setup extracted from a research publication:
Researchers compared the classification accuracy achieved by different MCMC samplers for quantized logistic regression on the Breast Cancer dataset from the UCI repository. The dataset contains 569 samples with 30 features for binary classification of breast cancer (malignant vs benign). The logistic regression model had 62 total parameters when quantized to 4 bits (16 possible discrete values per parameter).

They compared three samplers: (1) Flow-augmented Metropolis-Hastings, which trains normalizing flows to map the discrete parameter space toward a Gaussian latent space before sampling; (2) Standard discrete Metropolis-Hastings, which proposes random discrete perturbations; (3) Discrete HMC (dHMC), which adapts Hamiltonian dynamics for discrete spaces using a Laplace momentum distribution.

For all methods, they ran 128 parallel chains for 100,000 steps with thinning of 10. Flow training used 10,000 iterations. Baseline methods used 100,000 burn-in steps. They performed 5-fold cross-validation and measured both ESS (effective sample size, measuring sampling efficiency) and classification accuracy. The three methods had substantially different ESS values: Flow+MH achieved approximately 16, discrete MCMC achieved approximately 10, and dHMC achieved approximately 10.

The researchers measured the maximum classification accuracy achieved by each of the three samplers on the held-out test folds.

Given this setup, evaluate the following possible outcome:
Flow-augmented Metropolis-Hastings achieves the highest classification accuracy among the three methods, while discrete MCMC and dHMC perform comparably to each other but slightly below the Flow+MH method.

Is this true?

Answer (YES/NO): NO